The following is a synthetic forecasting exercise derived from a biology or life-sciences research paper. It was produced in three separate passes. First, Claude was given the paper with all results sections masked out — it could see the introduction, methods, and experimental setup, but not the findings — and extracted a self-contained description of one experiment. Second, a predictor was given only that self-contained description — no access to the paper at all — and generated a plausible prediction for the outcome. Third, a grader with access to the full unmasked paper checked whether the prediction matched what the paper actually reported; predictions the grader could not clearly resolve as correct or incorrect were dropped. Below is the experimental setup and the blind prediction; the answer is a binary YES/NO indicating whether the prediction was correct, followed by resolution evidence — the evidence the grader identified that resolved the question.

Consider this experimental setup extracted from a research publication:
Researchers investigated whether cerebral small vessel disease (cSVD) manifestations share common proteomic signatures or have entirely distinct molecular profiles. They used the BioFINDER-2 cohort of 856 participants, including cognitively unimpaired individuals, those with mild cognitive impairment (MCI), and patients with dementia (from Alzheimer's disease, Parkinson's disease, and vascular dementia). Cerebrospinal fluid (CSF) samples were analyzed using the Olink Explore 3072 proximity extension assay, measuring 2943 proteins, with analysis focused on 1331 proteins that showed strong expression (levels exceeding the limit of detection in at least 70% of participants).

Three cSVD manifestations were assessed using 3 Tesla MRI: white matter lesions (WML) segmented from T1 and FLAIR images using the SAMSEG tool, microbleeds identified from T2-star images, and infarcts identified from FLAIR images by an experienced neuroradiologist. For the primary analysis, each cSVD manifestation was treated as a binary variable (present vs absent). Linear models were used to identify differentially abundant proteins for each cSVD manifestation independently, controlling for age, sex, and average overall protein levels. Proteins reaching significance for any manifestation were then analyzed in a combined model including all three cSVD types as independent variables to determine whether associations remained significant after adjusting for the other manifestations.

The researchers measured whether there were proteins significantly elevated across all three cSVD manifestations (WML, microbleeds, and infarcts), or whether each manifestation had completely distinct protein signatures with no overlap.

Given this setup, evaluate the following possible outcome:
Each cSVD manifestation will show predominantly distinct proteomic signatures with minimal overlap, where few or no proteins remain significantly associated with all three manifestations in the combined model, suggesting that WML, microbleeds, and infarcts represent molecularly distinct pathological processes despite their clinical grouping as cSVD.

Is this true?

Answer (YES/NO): NO